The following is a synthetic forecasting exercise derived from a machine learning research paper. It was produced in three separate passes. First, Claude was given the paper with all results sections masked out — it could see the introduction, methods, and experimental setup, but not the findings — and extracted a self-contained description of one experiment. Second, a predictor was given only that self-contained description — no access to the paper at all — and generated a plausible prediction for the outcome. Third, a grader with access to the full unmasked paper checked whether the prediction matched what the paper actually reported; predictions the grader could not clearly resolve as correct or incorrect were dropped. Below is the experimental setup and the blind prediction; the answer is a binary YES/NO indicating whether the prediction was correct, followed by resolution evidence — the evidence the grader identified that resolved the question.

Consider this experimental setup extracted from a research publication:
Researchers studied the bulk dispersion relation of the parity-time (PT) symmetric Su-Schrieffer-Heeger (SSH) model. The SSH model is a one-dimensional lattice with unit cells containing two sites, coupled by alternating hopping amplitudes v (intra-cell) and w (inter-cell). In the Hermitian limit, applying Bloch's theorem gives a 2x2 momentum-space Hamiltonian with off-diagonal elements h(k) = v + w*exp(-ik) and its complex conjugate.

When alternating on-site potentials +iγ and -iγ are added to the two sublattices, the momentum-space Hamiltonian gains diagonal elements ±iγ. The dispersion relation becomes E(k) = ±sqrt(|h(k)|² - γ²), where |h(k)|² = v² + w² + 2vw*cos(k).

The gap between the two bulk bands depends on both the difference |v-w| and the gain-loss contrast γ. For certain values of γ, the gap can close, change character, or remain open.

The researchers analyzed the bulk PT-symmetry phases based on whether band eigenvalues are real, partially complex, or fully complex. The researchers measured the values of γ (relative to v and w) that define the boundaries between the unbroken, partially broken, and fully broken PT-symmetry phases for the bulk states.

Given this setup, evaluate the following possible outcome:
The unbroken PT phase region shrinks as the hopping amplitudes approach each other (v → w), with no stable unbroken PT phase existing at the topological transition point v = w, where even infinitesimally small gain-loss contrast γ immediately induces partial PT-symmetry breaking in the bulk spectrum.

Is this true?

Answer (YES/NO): YES